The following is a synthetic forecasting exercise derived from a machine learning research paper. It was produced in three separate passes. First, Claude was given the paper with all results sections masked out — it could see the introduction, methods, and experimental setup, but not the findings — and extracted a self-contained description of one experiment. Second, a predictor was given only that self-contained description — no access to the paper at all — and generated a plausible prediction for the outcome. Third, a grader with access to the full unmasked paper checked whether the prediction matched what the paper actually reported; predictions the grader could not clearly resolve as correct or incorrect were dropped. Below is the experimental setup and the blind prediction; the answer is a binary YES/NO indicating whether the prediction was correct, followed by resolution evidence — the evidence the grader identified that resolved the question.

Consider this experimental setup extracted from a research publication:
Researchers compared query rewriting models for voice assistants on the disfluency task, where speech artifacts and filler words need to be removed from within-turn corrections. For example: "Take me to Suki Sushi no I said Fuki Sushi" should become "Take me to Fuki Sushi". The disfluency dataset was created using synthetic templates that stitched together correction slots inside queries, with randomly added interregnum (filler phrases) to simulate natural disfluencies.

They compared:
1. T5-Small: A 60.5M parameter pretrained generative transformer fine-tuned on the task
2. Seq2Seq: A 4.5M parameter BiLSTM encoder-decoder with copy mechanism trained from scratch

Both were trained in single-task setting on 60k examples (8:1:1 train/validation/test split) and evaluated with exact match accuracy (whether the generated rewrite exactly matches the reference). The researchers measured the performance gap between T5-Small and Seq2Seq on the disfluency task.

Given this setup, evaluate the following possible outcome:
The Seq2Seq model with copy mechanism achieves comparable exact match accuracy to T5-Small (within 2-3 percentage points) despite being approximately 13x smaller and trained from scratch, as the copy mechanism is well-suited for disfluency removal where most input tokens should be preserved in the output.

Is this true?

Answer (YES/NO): NO